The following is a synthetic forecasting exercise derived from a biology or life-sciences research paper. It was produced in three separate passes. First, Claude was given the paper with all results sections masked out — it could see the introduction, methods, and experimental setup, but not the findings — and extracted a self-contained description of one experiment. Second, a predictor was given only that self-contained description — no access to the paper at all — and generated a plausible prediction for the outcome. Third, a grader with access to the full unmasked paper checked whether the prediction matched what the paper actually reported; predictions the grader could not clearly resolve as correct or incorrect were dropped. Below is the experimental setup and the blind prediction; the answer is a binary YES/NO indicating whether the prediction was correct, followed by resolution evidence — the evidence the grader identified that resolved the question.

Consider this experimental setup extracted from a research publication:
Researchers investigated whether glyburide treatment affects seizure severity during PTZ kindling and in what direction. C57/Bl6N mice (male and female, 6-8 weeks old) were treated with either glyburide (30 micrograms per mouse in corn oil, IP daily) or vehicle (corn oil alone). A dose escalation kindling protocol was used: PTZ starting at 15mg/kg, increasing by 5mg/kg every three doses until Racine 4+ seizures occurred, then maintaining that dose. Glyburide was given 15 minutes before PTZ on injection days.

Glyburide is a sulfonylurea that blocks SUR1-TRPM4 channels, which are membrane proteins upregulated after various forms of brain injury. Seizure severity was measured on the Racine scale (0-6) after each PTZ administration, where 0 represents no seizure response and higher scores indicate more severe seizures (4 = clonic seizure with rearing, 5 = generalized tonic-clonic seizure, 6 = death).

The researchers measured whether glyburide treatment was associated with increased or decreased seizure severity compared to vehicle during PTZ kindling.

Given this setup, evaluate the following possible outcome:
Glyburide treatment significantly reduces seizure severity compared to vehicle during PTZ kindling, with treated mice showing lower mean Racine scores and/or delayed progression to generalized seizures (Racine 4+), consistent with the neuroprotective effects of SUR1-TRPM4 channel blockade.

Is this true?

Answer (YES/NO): YES